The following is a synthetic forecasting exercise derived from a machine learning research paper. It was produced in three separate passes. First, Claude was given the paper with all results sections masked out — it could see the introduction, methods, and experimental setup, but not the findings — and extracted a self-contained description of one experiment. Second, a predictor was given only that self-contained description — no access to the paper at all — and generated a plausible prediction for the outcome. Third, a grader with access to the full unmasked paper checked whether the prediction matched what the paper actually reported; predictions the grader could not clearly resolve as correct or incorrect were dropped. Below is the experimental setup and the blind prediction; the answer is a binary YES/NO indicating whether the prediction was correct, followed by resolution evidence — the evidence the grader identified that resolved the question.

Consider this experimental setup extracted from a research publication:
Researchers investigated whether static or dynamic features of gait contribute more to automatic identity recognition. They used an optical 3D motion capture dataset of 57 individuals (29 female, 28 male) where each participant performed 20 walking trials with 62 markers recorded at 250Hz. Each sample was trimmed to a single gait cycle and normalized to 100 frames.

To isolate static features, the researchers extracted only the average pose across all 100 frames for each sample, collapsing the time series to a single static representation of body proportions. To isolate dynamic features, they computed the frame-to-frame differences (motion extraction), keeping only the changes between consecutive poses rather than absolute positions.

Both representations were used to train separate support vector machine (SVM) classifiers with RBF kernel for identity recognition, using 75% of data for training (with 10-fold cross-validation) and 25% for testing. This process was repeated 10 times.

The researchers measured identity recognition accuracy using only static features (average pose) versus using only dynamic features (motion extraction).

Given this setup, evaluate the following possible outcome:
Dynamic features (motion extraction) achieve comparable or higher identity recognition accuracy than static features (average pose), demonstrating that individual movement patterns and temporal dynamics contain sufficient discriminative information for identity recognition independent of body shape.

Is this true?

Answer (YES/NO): YES